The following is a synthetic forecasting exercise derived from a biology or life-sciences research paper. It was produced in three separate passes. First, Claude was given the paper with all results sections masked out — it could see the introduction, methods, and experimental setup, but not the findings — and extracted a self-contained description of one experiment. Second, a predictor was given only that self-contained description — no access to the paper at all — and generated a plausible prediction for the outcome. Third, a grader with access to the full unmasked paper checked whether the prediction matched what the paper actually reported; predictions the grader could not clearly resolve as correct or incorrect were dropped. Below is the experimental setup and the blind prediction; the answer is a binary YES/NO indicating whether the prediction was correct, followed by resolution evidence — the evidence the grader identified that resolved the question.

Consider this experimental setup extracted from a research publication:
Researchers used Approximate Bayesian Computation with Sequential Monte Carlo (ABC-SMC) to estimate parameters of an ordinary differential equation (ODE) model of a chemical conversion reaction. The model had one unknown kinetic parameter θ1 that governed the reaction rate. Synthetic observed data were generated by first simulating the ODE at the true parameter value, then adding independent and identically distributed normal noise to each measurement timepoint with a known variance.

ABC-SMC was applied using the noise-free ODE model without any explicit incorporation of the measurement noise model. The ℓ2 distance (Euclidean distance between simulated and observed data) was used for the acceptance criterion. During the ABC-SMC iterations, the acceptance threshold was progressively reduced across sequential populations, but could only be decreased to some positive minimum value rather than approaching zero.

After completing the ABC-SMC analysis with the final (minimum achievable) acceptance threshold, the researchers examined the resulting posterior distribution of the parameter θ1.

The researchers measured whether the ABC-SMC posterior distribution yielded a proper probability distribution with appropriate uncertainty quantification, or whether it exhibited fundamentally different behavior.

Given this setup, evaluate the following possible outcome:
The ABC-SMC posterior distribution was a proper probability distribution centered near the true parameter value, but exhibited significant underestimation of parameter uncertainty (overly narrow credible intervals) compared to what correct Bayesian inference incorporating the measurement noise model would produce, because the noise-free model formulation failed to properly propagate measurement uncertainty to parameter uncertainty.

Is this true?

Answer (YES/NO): NO